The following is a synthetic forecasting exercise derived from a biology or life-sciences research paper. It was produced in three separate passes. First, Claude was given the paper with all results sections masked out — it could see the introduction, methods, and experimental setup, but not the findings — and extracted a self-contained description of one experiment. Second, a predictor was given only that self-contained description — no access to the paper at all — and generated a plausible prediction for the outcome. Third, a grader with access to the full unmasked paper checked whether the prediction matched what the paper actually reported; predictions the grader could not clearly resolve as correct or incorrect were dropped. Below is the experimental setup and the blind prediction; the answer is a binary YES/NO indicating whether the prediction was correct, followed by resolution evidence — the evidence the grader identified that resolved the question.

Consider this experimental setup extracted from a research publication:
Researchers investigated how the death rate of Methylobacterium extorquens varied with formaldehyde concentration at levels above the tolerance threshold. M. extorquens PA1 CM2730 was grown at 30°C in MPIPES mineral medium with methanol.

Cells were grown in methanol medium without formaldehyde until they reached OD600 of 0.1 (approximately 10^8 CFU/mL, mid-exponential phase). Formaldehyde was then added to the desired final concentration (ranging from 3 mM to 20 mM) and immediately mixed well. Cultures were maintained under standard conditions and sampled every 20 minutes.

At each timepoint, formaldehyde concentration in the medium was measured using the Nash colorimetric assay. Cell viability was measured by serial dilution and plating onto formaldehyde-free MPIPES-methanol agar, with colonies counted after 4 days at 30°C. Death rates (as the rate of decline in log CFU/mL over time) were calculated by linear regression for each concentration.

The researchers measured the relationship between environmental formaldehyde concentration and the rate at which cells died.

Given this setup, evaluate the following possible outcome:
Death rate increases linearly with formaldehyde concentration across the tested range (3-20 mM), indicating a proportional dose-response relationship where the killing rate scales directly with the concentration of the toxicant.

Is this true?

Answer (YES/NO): YES